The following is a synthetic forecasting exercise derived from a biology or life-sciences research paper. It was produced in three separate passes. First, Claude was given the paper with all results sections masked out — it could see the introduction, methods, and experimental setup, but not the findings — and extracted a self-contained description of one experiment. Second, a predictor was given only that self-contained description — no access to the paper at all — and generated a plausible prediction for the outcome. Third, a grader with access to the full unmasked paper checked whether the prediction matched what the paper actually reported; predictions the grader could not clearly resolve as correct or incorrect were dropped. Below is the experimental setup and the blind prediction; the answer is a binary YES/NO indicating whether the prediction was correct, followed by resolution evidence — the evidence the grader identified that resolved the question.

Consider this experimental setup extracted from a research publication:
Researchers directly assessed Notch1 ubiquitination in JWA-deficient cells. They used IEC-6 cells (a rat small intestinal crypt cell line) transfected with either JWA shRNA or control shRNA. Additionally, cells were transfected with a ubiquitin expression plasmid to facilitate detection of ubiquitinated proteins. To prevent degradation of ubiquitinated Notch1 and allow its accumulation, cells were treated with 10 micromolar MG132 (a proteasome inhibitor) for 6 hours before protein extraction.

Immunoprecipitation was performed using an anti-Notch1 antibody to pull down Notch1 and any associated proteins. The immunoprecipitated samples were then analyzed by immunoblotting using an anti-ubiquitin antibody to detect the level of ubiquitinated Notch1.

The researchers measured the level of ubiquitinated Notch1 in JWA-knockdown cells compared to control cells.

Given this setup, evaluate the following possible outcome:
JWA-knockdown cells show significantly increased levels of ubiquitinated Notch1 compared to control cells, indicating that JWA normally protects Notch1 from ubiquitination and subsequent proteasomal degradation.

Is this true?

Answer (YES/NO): YES